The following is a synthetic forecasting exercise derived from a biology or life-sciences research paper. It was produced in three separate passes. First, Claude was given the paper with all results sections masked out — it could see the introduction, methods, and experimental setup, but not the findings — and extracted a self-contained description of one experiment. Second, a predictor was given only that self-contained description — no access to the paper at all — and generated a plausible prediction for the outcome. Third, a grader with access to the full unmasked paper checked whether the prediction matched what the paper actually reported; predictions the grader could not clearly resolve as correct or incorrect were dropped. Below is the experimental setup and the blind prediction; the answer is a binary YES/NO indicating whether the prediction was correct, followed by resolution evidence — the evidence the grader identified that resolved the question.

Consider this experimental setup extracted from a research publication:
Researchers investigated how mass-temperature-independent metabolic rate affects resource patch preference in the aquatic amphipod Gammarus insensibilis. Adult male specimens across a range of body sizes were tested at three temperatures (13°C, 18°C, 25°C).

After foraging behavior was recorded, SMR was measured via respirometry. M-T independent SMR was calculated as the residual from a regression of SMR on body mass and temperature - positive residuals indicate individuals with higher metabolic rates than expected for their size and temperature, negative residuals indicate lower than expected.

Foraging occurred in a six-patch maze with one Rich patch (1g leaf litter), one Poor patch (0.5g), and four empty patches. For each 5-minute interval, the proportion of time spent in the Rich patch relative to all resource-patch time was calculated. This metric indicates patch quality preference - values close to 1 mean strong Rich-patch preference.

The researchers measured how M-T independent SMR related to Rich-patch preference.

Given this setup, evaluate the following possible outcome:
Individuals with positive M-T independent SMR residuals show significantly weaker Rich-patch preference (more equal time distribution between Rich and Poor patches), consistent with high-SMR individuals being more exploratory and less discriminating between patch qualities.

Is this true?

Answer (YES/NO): NO